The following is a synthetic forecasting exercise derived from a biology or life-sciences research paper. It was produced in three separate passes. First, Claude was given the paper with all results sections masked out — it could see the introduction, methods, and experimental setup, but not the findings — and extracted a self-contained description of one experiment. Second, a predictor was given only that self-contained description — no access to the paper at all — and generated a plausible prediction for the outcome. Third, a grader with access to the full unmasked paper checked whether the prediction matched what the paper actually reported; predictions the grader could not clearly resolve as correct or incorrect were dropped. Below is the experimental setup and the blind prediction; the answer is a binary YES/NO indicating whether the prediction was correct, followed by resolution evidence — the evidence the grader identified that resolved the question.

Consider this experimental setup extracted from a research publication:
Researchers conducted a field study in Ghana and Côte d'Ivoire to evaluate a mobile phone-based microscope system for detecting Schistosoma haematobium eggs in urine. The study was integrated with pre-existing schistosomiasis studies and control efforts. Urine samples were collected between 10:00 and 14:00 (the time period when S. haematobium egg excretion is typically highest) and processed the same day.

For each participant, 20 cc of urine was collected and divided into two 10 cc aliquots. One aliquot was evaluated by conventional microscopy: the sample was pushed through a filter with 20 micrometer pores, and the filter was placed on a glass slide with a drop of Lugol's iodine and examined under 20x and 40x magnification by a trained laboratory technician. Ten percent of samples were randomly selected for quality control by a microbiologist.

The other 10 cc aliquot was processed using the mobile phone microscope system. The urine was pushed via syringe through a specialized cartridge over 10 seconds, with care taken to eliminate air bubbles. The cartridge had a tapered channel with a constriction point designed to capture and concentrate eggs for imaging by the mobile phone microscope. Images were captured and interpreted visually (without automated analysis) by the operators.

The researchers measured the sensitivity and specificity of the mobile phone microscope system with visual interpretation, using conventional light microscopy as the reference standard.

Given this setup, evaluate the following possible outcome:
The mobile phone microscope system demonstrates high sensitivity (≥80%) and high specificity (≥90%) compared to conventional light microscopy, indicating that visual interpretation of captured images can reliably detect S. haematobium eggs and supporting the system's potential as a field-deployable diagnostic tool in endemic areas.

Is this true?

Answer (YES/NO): YES